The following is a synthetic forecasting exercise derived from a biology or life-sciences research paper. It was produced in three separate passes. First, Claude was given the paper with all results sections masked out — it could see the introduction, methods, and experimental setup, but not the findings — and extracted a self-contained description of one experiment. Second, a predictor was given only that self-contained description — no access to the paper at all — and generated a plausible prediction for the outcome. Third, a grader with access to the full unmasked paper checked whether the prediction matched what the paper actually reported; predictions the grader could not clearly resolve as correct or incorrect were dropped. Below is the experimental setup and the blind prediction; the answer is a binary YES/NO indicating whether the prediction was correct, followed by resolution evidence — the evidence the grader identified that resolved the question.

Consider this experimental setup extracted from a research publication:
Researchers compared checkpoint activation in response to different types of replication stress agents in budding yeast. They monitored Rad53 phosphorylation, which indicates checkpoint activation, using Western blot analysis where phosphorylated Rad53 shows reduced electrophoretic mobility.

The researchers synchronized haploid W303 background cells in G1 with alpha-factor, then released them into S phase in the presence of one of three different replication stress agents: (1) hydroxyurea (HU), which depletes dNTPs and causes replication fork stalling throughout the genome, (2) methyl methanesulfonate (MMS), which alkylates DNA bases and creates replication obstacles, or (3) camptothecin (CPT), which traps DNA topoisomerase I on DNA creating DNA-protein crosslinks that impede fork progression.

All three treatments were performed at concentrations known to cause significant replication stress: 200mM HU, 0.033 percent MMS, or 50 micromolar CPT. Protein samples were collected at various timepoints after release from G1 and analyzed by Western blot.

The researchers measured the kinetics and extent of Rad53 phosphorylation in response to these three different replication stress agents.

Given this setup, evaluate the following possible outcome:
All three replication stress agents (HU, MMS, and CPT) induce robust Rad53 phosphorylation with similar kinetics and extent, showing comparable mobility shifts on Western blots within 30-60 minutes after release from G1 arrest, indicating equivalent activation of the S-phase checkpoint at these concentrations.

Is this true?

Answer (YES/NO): NO